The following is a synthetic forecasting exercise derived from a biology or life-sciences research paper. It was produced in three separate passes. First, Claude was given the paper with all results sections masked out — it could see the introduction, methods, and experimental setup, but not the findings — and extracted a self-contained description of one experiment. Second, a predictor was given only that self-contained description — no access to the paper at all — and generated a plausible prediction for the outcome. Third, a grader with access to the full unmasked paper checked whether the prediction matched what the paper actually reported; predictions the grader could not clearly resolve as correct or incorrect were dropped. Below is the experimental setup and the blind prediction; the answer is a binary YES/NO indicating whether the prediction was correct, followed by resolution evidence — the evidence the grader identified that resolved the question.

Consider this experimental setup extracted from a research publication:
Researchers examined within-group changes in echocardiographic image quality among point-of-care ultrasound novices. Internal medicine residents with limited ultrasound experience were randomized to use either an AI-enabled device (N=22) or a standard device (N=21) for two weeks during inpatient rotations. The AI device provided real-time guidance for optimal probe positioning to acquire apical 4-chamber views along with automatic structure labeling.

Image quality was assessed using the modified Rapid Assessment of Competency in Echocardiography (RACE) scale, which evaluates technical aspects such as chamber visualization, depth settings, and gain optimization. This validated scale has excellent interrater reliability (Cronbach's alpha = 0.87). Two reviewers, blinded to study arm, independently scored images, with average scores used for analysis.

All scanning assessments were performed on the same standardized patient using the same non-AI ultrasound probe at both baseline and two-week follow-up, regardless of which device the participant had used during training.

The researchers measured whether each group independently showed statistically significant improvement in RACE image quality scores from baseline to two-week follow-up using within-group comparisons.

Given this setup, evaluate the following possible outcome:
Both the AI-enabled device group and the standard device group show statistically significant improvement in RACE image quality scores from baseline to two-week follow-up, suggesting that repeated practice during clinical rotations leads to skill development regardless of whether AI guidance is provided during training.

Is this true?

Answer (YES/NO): NO